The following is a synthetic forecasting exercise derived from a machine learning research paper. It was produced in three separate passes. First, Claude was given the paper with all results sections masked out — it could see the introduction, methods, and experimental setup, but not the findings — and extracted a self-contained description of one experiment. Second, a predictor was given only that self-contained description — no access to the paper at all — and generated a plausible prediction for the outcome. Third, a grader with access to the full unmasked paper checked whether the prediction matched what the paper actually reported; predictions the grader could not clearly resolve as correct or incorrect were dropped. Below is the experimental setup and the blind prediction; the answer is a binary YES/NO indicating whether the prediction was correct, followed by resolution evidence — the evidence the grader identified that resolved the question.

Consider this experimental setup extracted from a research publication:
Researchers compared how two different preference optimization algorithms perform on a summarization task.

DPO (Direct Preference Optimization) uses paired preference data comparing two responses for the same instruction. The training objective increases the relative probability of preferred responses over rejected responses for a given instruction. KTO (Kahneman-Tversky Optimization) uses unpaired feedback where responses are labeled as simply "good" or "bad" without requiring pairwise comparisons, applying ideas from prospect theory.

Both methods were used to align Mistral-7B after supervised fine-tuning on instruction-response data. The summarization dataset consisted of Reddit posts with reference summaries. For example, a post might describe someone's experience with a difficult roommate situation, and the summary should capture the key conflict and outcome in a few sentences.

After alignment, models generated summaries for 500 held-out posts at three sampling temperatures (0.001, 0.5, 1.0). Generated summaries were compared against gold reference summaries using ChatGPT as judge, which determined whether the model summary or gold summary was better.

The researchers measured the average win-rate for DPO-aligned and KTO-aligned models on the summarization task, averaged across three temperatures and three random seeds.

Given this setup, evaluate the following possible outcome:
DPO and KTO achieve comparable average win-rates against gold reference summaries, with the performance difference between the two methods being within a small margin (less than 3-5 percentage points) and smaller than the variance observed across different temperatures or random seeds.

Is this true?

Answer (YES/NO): NO